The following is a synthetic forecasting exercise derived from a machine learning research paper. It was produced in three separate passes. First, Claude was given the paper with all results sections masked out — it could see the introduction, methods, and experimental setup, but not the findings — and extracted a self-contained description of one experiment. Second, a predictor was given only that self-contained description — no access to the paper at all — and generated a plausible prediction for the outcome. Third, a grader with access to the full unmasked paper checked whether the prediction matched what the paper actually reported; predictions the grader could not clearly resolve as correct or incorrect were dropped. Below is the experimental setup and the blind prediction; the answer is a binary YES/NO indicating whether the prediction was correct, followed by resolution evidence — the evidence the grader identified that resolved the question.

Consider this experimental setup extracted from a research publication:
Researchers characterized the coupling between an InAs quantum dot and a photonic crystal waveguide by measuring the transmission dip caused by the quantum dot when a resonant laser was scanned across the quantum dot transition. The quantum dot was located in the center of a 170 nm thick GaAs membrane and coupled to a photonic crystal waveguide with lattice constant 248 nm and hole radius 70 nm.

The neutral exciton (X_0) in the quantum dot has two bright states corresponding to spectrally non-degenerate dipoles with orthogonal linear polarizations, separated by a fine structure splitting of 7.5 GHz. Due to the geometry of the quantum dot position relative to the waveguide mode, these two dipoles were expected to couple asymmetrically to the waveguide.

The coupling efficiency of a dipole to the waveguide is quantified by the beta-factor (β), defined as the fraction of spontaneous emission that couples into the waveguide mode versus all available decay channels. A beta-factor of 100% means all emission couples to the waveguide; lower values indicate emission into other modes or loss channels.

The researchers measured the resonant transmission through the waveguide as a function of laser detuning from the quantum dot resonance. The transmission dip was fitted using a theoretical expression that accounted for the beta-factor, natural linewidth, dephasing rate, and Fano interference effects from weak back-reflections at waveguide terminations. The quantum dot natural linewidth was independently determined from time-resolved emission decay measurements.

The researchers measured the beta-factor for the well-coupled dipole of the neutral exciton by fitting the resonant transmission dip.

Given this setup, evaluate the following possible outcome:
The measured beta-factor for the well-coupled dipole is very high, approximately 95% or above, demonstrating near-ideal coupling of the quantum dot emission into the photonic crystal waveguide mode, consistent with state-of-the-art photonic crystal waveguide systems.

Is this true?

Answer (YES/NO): NO